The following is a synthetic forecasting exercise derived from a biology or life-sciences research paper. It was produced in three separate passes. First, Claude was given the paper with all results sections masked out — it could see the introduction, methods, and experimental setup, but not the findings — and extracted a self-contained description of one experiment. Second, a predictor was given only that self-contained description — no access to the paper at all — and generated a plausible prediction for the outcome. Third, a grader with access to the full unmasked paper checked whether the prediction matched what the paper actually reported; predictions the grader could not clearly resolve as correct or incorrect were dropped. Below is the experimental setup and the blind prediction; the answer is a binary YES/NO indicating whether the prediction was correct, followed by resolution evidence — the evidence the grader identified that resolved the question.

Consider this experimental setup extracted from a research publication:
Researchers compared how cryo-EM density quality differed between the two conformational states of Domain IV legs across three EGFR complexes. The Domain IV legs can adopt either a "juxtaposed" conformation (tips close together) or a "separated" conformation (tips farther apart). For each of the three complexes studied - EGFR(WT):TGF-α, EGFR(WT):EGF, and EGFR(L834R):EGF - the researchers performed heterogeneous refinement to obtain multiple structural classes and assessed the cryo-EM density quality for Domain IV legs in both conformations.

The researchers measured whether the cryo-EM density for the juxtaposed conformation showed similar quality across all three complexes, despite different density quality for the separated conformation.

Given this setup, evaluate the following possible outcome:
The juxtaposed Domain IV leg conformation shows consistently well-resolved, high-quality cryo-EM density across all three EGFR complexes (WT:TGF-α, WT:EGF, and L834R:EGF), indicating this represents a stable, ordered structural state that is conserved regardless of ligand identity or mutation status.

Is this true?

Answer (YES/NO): YES